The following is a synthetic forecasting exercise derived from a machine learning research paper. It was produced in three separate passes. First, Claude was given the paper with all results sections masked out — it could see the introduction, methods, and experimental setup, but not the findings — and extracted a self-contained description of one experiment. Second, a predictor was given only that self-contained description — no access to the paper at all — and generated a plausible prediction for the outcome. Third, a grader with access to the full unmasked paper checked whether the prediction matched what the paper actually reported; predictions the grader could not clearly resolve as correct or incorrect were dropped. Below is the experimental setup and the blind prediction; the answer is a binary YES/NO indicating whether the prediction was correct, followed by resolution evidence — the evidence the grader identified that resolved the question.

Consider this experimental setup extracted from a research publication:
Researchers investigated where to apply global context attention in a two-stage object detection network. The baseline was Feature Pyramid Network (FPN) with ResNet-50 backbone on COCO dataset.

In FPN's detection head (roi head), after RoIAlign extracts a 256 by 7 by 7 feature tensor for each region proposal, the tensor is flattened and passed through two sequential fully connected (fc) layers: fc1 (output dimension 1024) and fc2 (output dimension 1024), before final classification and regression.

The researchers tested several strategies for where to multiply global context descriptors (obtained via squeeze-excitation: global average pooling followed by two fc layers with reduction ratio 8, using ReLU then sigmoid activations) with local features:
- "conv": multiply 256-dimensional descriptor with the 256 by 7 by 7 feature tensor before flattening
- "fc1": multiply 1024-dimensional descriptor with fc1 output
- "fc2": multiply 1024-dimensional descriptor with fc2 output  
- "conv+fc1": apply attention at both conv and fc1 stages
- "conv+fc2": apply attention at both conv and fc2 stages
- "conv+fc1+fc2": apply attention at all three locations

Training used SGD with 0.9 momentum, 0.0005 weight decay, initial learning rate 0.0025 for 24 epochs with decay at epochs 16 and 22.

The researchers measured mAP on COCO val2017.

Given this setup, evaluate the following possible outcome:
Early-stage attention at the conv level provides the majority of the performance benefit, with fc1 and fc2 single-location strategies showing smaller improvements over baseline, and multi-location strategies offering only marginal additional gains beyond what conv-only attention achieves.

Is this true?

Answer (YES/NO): NO